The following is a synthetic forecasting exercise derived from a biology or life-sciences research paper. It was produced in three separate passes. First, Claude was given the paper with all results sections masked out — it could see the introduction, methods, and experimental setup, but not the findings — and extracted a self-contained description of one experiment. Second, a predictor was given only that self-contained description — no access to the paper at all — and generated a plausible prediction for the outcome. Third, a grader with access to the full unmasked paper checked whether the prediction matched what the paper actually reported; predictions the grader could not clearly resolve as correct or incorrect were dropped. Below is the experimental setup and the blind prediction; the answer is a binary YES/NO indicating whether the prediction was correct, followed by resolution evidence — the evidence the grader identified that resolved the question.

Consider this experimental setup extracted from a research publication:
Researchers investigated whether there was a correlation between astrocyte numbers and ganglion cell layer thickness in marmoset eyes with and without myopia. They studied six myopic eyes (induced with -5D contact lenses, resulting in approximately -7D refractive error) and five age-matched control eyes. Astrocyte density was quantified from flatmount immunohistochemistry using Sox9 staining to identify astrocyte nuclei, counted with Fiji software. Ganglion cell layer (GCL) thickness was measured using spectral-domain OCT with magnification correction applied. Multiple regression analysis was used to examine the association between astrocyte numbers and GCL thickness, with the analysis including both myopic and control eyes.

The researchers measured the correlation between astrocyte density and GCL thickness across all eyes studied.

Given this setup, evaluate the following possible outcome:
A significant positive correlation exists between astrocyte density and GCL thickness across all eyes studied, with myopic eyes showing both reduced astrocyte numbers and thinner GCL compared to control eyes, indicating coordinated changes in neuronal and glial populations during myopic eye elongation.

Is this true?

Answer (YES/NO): NO